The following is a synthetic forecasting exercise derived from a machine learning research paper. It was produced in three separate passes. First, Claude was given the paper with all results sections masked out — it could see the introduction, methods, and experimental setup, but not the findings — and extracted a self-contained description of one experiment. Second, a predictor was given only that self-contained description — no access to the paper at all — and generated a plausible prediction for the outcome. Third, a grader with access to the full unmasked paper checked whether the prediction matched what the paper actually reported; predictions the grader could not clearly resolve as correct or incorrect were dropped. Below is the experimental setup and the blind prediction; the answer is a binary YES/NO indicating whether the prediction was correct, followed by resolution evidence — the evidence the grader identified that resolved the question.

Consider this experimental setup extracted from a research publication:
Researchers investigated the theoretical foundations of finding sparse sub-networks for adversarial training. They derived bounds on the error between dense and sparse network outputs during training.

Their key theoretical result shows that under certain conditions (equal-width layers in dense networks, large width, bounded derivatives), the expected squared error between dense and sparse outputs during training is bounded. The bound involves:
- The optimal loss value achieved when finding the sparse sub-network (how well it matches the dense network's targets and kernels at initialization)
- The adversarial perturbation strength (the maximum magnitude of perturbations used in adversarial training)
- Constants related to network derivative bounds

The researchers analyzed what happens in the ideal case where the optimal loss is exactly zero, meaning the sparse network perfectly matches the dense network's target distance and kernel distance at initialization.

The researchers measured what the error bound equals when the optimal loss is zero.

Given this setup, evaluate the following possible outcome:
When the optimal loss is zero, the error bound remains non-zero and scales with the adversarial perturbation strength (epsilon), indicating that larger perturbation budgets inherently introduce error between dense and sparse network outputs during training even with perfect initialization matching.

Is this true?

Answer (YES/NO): NO